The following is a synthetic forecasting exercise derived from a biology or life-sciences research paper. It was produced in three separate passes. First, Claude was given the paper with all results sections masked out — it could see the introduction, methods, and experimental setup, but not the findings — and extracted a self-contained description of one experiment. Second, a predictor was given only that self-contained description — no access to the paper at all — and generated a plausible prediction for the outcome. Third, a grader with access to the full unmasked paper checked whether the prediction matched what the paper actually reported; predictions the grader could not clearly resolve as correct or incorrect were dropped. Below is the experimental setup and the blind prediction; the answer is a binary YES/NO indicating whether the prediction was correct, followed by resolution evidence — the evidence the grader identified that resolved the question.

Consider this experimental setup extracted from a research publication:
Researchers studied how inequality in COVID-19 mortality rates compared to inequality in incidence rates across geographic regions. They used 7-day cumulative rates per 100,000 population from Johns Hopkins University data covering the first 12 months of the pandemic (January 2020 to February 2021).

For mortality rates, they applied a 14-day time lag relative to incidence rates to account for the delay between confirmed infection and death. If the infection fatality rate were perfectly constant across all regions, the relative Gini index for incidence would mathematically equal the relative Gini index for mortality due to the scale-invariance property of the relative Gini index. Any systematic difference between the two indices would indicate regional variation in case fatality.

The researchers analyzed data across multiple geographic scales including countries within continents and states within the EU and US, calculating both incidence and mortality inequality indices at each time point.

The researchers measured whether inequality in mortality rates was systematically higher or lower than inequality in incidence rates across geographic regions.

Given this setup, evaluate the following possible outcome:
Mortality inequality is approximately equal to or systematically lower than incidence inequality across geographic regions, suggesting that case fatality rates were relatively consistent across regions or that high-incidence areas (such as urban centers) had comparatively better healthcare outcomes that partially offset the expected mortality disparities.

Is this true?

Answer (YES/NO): NO